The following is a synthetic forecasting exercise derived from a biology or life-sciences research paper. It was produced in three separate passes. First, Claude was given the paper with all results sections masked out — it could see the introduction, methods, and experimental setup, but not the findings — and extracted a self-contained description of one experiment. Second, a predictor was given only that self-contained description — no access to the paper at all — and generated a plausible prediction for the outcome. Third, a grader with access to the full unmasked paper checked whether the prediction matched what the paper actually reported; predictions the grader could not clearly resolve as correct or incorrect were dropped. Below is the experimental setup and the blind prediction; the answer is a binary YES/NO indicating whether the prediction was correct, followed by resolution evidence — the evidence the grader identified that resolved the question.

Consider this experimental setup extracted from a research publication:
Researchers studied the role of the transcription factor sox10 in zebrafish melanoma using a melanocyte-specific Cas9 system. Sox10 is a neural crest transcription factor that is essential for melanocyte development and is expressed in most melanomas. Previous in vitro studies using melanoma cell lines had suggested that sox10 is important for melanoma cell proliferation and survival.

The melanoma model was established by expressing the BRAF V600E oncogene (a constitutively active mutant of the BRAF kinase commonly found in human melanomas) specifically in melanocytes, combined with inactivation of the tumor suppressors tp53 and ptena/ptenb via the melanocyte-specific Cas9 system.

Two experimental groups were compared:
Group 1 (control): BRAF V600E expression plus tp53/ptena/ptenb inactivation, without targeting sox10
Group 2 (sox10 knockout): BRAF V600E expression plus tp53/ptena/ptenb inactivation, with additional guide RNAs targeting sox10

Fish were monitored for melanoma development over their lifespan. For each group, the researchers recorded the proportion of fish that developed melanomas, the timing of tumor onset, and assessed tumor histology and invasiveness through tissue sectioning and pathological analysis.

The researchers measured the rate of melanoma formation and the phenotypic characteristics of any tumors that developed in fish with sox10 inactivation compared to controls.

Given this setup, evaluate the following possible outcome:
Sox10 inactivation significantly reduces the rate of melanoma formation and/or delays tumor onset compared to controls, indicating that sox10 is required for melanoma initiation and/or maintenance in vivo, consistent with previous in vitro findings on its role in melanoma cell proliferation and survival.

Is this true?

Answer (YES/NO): YES